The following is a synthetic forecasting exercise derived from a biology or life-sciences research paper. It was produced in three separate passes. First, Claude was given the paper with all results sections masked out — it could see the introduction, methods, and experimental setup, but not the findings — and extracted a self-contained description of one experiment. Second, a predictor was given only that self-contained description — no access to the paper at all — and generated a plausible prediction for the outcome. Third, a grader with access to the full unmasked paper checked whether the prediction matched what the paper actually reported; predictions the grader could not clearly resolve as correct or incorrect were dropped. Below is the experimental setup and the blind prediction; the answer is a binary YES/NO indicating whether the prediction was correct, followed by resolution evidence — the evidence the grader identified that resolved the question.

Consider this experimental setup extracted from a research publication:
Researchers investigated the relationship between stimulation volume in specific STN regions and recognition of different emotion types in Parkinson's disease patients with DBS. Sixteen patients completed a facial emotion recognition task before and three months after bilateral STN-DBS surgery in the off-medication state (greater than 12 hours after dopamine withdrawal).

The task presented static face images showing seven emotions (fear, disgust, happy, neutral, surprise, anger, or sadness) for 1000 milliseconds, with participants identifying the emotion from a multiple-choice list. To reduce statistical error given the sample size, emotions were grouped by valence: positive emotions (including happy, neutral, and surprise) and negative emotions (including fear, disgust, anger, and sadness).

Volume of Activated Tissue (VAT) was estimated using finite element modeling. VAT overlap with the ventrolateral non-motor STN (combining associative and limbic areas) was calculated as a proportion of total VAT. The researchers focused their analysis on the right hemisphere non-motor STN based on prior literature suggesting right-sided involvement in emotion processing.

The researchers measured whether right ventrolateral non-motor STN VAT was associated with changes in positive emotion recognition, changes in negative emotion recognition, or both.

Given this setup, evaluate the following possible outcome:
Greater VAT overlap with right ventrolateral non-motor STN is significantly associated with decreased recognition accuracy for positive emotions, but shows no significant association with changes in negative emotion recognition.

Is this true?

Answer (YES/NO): NO